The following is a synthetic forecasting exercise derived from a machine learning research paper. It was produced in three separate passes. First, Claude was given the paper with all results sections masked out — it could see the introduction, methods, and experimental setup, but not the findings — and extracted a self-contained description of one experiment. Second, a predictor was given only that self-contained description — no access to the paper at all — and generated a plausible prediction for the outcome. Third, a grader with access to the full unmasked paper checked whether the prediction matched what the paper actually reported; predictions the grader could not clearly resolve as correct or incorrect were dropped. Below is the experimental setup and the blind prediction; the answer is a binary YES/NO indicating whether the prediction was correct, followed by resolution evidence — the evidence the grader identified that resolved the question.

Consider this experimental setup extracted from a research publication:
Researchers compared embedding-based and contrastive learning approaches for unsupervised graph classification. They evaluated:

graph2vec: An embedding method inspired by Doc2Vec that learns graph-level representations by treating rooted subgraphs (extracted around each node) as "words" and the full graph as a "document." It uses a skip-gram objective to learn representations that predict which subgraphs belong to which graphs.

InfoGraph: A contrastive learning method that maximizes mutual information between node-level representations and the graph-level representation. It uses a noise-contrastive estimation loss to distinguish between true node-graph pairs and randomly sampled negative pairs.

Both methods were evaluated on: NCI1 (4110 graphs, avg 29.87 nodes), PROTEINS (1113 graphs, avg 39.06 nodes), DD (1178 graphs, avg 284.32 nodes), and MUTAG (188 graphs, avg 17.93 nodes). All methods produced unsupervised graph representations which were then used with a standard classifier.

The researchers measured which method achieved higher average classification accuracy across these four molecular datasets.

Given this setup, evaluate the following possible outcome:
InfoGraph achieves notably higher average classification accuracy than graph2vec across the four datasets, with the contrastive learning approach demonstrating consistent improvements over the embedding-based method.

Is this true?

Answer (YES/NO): YES